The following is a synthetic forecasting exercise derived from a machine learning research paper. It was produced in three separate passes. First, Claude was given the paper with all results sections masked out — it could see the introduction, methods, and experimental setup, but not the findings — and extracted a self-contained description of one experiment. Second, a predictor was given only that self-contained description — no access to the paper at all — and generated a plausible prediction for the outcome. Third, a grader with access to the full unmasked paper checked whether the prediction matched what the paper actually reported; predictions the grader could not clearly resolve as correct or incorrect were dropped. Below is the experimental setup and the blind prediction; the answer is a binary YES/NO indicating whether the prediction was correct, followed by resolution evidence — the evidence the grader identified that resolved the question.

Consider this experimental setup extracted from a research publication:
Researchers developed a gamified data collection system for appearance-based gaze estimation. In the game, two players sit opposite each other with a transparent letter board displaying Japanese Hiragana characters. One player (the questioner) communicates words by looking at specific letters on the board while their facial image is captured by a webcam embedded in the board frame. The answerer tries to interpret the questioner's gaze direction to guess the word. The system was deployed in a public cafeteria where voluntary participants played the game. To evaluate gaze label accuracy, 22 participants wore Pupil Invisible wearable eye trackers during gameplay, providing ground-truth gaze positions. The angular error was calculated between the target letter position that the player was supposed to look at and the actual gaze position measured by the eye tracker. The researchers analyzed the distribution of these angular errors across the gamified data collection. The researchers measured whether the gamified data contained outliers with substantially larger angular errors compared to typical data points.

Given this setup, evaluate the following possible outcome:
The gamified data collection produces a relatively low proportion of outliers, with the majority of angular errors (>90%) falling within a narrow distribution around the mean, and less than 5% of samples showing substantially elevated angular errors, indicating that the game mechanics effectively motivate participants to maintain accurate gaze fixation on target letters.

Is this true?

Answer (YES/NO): YES